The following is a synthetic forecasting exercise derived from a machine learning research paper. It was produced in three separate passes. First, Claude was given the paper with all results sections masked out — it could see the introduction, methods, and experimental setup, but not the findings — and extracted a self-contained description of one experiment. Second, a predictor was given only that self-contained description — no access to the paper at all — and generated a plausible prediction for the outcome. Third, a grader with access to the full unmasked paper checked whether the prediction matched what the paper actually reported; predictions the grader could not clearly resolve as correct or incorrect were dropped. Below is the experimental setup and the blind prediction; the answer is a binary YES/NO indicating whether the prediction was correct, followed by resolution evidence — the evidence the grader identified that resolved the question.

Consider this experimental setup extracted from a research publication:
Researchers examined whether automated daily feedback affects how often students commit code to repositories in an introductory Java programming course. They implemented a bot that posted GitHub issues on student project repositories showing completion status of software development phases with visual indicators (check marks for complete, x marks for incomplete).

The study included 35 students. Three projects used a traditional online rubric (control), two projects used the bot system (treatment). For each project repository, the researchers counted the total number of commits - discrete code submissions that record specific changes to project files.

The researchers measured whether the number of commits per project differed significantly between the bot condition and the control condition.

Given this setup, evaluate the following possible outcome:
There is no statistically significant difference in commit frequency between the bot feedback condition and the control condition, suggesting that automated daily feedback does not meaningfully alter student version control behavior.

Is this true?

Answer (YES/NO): YES